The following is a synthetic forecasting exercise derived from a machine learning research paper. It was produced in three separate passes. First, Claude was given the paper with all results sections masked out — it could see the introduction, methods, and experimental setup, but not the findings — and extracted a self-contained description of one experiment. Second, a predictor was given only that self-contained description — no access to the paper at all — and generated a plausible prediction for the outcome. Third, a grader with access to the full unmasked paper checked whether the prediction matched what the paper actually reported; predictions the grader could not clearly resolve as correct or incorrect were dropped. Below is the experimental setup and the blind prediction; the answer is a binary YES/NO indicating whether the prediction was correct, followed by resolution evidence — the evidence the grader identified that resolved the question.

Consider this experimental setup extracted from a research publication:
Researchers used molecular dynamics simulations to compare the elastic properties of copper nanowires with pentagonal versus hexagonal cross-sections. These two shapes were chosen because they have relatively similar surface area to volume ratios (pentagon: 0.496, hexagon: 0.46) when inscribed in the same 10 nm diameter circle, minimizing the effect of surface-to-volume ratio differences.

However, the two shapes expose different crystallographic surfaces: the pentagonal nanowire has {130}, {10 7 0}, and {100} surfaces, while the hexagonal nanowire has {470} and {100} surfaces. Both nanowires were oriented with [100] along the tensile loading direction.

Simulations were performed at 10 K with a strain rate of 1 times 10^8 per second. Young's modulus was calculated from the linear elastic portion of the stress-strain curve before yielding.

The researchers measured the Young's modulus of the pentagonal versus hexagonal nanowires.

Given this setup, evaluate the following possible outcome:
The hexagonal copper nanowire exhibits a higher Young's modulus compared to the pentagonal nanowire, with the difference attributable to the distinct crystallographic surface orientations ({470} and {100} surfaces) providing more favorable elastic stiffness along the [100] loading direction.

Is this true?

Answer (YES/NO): NO